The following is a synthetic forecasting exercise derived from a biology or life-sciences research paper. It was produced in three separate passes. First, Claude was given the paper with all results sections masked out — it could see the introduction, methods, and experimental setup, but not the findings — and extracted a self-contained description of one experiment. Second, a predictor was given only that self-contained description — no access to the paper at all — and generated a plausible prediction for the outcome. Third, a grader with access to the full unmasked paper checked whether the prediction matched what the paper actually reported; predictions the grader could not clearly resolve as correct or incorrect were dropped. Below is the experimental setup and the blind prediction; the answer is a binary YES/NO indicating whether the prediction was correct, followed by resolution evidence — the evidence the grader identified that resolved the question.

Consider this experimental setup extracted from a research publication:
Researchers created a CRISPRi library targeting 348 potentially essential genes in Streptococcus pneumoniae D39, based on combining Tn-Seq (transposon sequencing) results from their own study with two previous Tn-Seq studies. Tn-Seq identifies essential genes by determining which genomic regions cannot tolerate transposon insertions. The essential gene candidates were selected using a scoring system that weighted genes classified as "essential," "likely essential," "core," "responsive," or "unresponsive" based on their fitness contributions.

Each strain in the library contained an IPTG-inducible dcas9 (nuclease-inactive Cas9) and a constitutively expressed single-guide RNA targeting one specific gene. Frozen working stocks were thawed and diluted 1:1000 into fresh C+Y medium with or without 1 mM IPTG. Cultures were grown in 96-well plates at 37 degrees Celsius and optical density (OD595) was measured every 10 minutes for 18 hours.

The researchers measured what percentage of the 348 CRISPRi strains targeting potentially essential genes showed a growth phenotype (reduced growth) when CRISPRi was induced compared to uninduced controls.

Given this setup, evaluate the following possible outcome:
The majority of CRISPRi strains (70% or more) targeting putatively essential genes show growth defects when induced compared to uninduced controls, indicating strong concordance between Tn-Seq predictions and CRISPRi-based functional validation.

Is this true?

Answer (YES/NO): YES